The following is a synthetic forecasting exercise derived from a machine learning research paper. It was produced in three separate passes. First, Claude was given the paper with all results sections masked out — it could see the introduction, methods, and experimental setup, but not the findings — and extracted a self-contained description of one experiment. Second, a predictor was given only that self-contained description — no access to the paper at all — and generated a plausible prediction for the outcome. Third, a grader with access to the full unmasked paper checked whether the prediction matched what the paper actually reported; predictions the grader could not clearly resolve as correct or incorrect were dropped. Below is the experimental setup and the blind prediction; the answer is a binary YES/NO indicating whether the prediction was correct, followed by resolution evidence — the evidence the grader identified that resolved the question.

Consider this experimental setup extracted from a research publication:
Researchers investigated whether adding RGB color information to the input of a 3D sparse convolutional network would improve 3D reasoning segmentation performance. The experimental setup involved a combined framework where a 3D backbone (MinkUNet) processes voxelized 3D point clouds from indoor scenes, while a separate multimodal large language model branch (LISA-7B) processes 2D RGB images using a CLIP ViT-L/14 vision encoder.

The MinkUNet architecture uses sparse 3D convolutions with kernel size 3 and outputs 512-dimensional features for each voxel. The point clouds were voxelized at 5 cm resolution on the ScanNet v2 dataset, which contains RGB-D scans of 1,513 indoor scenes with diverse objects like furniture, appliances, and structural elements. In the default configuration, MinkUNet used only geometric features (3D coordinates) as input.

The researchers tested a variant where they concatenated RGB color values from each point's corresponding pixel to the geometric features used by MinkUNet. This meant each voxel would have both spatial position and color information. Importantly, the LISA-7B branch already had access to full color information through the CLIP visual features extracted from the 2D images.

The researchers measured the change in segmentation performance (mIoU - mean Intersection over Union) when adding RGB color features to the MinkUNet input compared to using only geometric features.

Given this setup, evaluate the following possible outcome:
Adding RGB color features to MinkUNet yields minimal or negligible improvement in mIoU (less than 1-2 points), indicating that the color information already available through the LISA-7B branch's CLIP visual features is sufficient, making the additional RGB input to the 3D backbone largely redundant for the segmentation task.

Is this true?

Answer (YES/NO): YES